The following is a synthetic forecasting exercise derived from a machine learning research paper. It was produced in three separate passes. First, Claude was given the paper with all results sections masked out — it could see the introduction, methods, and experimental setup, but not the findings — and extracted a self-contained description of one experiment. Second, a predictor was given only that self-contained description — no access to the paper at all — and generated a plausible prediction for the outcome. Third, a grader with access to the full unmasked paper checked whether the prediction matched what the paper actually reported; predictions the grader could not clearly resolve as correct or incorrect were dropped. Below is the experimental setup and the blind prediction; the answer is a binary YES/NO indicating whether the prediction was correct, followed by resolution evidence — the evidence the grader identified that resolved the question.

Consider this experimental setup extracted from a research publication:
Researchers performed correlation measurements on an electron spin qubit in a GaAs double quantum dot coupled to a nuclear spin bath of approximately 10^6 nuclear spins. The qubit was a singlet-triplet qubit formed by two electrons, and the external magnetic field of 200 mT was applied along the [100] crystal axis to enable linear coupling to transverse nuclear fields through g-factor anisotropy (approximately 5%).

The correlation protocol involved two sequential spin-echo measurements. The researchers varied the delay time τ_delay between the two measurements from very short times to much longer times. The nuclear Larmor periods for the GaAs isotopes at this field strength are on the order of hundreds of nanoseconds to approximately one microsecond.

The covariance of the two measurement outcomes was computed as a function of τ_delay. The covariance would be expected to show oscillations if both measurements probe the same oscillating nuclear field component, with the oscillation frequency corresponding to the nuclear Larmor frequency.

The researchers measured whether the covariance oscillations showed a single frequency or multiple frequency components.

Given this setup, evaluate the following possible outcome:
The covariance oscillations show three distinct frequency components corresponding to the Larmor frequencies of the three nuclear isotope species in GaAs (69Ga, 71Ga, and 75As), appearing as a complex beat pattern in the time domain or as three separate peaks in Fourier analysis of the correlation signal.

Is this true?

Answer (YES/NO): YES